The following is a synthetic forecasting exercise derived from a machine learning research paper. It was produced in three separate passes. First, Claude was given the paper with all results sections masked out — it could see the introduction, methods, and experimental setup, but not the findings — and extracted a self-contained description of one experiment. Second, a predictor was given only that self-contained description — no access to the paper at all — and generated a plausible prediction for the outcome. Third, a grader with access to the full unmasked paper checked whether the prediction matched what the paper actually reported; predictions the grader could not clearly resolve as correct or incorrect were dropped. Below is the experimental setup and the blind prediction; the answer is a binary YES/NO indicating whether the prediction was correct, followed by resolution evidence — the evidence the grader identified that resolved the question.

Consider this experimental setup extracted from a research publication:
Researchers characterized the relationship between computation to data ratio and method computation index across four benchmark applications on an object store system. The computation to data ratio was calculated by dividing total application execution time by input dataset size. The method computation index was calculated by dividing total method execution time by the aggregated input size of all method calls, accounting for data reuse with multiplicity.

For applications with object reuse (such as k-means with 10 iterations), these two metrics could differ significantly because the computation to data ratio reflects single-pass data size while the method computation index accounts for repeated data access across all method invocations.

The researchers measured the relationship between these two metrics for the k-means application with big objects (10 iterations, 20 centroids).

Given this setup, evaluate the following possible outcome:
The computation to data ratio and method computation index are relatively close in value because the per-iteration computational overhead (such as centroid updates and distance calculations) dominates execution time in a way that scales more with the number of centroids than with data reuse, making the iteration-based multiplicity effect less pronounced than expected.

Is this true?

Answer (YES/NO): YES